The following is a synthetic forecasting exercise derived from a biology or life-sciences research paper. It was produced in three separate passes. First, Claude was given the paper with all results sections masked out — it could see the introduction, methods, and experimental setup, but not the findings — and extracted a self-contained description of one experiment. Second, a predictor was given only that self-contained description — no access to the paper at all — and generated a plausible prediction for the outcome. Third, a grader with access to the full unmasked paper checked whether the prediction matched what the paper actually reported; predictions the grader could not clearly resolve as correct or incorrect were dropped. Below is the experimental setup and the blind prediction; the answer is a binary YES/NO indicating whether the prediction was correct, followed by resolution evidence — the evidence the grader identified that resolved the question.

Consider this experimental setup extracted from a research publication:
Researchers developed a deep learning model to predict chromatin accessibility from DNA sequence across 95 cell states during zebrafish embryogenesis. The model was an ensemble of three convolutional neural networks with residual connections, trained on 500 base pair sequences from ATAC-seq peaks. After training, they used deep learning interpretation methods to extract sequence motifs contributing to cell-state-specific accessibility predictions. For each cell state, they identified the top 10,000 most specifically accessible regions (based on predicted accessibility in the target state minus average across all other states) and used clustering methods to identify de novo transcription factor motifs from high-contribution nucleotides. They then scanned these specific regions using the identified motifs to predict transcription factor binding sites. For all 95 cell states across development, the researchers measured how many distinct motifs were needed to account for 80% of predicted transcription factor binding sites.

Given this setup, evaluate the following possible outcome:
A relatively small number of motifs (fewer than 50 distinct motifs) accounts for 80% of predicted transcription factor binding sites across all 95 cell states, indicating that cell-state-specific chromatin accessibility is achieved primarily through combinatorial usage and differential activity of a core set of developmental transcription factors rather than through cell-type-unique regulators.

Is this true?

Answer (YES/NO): YES